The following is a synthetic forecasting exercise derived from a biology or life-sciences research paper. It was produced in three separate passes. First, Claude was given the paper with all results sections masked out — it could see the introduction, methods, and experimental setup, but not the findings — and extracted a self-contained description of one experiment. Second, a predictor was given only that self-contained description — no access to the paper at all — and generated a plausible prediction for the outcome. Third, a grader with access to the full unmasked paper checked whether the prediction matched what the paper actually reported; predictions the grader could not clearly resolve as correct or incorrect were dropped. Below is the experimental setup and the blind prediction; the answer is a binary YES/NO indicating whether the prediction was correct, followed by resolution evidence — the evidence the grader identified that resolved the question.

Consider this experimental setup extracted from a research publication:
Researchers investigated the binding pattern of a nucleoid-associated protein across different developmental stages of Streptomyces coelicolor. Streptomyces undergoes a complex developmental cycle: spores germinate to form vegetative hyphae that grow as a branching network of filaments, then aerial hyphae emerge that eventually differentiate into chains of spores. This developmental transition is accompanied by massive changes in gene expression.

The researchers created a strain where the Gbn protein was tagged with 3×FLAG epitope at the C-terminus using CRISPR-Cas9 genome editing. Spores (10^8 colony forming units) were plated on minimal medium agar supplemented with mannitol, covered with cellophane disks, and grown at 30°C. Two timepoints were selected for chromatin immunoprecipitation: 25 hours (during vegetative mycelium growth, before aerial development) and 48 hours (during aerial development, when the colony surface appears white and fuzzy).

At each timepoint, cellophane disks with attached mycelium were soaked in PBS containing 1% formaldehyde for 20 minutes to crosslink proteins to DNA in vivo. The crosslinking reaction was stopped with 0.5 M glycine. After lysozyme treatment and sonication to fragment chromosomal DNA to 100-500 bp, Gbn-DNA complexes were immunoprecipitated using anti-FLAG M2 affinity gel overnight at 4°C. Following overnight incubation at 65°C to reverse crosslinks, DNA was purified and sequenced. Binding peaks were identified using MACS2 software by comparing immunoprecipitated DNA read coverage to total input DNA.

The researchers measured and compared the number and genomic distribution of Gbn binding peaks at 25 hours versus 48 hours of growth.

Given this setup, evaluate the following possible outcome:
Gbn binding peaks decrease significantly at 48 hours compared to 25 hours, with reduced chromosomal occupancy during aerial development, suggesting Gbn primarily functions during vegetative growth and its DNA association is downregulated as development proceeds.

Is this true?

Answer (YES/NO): NO